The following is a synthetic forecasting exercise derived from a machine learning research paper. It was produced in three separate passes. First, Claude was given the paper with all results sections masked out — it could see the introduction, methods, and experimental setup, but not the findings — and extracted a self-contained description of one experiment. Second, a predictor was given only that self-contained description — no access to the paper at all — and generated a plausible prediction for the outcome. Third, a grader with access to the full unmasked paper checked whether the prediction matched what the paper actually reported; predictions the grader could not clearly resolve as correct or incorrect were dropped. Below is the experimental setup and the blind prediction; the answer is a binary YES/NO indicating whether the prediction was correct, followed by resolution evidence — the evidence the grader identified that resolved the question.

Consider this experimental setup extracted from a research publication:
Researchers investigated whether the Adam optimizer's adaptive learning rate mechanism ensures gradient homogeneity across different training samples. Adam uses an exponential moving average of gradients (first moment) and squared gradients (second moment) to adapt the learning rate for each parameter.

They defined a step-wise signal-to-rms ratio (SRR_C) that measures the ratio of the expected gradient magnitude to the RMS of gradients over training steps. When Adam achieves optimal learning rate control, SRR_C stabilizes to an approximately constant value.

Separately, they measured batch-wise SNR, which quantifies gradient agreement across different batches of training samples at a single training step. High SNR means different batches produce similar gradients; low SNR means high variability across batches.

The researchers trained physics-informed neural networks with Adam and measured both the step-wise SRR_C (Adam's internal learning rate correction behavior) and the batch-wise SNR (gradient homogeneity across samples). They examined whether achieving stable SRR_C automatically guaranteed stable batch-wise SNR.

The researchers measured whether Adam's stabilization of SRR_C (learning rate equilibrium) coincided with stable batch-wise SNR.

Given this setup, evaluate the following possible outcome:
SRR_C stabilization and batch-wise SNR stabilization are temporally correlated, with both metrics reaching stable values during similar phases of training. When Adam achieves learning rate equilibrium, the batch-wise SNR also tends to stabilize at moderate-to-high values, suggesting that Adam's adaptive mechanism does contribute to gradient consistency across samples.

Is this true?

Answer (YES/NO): NO